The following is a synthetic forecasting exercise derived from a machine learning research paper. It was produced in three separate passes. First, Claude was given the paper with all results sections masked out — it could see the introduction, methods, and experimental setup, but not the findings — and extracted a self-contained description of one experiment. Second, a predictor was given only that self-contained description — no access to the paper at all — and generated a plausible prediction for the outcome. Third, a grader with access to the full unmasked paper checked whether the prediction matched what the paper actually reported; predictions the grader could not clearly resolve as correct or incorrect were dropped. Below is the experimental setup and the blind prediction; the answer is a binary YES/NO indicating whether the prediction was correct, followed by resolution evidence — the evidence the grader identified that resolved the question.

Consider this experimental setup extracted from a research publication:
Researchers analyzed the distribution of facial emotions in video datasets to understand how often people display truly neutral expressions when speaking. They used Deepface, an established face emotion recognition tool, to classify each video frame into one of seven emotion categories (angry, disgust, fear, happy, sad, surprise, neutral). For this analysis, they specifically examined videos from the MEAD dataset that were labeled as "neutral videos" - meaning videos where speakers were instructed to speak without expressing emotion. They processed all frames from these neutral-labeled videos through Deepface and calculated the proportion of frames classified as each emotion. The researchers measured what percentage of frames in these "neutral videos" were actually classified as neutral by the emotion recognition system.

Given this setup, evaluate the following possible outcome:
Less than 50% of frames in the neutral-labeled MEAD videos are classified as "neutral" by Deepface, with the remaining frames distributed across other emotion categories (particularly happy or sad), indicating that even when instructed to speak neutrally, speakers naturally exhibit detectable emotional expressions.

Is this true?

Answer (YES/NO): YES